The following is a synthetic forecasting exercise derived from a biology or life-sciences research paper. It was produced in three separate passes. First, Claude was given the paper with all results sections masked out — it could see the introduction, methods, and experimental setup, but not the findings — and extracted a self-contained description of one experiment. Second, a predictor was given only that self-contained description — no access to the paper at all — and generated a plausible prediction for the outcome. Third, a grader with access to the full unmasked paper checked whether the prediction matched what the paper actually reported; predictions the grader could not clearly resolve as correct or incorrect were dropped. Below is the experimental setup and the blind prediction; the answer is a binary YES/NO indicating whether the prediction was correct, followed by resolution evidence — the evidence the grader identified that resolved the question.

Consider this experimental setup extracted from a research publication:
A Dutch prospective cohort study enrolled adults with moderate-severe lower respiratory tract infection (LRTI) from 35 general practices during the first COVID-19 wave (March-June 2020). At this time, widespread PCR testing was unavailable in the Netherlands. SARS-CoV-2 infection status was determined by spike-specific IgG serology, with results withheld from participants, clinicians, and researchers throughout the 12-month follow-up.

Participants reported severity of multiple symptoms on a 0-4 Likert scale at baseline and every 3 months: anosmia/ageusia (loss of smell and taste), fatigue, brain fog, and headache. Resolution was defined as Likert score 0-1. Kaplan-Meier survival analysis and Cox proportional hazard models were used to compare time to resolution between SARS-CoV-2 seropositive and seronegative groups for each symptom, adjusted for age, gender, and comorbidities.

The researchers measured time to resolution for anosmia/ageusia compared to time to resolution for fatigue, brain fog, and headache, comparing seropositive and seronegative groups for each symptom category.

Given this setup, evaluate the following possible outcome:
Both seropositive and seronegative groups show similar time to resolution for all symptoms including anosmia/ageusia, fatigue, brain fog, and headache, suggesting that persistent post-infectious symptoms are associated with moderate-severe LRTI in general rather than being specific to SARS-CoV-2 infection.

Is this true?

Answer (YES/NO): YES